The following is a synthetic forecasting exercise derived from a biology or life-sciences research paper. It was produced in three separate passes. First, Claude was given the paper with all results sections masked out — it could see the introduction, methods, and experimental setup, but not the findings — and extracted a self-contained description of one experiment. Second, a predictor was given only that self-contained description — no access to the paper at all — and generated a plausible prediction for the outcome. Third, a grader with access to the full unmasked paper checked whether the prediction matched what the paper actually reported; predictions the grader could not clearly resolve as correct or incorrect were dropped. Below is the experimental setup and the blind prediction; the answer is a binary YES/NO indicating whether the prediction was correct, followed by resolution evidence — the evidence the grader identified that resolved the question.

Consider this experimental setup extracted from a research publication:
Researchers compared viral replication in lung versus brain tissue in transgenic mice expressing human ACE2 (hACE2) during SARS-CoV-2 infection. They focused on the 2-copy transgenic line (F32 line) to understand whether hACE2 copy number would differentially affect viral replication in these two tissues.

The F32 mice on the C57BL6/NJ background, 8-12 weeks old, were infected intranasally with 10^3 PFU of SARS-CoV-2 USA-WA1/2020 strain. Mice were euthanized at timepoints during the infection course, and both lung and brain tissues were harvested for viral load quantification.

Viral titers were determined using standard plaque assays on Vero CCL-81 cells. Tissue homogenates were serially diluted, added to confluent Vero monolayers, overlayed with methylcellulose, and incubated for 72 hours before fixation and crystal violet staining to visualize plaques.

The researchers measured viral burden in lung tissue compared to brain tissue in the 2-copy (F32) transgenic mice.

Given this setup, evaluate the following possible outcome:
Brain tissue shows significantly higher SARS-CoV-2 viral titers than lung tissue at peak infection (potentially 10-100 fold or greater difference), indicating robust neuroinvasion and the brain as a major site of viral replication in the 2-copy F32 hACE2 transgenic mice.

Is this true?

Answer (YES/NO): NO